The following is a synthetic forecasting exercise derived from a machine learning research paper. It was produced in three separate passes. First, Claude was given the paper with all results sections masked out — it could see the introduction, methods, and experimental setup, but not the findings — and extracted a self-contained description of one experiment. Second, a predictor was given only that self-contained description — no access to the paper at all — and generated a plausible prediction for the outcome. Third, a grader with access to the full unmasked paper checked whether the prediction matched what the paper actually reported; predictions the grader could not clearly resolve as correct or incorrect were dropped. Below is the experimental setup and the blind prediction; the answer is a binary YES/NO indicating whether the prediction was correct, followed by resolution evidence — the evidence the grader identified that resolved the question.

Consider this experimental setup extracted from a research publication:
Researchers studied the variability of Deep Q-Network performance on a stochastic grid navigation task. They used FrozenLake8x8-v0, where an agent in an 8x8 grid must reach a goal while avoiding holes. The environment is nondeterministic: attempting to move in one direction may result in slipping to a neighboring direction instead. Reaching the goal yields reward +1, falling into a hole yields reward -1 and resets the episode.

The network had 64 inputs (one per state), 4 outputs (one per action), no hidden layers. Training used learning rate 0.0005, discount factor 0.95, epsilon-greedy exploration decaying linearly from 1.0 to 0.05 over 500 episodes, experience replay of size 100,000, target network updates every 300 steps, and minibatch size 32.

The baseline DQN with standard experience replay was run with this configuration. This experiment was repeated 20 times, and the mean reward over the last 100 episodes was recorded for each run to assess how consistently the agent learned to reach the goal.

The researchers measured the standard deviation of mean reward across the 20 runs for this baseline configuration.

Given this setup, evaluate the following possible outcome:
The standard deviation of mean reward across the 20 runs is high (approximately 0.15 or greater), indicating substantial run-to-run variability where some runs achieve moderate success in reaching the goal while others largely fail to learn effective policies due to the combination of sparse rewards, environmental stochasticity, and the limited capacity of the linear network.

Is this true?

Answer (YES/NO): YES